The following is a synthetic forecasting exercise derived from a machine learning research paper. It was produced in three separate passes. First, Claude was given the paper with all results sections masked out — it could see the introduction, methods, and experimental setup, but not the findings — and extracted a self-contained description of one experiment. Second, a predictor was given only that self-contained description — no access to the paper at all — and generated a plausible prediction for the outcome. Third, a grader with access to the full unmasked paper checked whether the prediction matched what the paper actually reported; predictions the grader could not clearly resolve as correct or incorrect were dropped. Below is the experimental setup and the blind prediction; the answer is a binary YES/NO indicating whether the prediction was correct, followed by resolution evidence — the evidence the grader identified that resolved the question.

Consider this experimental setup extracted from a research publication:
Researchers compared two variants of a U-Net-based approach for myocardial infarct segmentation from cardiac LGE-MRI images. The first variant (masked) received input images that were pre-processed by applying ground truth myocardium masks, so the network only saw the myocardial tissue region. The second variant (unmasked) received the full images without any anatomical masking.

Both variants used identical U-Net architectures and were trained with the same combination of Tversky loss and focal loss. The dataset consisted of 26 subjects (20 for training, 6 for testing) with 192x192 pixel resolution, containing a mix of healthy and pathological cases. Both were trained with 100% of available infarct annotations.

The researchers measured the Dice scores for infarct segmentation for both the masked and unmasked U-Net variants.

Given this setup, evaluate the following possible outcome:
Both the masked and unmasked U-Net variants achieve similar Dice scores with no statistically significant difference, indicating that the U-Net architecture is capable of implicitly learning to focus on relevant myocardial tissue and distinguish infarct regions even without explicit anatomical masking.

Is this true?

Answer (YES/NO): NO